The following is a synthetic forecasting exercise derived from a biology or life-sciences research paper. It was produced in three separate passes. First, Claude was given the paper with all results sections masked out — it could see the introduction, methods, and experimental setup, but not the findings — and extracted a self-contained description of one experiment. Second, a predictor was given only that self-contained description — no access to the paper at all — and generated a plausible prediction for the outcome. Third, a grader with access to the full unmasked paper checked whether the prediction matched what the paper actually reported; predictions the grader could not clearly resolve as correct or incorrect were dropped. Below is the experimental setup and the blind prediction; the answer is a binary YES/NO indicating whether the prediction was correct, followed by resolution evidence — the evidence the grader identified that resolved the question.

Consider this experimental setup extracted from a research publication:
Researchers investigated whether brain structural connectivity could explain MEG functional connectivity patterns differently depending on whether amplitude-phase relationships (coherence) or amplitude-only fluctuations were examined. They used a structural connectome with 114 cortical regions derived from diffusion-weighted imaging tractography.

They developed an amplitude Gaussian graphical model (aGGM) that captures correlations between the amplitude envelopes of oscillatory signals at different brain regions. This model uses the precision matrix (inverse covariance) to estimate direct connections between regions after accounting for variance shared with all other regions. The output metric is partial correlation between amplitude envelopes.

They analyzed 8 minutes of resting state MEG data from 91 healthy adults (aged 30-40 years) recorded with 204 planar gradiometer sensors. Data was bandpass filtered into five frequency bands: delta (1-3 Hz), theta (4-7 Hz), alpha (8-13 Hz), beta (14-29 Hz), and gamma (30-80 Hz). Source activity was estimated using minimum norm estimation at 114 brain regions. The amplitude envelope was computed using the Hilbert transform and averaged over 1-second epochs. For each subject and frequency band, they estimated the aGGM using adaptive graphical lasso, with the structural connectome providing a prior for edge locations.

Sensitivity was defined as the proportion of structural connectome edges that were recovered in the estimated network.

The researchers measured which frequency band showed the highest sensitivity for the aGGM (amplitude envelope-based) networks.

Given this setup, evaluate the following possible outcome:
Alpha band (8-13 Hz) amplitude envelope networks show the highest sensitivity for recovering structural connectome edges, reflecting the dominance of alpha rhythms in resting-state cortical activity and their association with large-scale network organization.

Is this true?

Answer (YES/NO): NO